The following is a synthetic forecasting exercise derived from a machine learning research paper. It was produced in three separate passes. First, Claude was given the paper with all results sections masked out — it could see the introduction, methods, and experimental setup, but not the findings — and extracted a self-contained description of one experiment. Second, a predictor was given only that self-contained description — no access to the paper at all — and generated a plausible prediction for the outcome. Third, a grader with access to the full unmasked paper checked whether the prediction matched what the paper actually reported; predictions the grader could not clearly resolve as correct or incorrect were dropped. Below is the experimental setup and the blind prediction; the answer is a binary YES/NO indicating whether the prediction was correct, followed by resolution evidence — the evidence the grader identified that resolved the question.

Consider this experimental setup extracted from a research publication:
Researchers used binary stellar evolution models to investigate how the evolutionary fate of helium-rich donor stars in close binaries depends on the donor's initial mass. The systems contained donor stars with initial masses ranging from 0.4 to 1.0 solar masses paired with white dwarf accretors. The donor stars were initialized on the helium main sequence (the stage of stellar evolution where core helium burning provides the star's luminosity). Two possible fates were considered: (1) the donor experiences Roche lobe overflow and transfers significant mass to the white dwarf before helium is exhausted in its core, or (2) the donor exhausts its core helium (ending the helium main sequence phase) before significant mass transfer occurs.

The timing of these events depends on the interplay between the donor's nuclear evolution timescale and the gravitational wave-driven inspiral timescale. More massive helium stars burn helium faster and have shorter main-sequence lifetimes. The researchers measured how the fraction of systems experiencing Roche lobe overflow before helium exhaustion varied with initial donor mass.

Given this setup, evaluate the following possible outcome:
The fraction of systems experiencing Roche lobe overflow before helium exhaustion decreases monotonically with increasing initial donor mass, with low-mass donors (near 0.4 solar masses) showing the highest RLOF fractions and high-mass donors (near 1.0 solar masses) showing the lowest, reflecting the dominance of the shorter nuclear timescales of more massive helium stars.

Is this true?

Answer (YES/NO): YES